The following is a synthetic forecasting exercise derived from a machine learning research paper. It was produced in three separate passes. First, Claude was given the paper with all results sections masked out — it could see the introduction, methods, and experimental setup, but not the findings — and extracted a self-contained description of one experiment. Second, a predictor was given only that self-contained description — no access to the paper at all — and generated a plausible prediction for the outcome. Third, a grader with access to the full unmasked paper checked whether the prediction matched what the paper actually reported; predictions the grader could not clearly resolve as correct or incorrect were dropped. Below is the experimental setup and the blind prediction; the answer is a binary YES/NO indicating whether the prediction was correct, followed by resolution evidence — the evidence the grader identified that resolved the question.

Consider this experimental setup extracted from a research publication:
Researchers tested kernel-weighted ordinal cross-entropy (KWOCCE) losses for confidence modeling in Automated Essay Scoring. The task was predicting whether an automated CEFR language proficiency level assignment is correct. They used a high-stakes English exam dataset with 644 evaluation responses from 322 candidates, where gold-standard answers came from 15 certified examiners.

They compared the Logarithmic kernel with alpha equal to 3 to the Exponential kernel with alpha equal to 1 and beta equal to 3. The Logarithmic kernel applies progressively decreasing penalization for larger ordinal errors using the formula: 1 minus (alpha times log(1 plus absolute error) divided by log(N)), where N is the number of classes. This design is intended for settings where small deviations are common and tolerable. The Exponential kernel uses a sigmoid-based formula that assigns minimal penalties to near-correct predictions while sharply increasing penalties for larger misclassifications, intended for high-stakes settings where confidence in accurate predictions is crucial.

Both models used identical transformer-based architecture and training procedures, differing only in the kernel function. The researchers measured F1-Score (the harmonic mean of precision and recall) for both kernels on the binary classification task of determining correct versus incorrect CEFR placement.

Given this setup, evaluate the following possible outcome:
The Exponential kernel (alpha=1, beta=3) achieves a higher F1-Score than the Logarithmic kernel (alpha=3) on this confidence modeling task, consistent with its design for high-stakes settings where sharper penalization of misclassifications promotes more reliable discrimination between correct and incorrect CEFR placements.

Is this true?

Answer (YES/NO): NO